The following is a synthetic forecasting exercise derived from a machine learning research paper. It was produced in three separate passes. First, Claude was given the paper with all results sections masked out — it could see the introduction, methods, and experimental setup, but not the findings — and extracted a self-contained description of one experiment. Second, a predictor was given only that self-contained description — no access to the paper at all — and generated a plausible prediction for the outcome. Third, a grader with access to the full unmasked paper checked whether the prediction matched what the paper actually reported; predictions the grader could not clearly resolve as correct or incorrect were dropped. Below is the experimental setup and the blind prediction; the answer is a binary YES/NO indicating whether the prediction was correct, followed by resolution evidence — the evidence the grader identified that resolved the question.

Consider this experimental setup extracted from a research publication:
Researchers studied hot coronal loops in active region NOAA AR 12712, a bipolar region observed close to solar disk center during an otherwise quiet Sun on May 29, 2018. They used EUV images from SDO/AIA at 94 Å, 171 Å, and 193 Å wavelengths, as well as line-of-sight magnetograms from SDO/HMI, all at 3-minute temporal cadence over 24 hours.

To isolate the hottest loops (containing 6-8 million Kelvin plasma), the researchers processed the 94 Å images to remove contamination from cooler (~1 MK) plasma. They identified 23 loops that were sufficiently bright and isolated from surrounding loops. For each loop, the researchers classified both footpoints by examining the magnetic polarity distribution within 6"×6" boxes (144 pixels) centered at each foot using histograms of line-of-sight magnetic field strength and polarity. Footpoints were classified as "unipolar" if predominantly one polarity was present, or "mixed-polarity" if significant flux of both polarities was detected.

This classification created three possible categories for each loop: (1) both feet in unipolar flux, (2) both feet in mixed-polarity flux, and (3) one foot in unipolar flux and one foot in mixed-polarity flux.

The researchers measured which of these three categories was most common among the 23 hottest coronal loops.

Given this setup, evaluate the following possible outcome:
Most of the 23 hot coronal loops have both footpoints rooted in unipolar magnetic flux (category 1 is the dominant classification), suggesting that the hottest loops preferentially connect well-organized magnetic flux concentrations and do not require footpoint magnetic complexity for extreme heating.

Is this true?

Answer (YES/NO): NO